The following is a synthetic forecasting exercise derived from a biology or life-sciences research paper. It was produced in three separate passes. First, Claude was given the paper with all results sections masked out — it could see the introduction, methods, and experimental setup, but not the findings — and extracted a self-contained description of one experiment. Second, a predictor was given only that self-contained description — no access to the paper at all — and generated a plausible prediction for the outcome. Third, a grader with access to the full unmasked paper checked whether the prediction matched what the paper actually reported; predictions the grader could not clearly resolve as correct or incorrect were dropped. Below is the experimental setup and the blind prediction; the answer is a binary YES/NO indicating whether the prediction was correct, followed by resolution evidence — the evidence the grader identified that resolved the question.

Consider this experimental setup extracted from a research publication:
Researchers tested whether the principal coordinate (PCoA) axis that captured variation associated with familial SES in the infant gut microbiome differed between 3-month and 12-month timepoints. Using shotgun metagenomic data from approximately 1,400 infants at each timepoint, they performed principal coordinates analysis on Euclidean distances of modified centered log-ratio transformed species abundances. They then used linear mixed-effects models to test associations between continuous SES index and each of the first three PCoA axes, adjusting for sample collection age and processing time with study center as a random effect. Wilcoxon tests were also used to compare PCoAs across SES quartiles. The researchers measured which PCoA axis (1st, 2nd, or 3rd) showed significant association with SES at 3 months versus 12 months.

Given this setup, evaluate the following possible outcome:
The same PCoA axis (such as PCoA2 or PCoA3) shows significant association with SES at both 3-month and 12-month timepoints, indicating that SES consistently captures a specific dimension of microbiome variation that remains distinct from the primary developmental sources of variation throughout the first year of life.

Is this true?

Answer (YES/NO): NO